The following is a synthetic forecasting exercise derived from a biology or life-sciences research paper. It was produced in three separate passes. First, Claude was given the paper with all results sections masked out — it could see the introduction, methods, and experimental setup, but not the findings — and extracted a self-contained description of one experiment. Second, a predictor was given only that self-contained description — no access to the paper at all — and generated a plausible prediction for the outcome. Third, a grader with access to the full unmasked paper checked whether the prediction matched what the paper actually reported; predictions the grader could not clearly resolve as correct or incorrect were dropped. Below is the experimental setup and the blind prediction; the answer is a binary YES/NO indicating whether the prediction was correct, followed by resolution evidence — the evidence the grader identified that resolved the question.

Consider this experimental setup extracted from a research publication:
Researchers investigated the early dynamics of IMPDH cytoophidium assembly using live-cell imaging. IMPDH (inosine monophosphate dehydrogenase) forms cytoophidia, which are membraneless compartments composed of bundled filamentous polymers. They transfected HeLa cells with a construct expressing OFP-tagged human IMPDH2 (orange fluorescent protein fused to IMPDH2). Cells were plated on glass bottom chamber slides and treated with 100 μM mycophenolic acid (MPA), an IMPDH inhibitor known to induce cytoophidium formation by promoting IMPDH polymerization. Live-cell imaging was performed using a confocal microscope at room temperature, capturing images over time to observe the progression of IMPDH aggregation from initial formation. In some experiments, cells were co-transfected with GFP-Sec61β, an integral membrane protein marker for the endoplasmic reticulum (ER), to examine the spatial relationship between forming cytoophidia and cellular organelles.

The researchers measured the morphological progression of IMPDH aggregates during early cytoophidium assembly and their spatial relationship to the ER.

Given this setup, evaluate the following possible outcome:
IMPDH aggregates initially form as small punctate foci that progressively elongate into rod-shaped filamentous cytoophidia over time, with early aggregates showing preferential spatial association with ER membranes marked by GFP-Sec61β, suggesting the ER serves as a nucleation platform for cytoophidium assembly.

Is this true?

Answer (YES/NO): NO